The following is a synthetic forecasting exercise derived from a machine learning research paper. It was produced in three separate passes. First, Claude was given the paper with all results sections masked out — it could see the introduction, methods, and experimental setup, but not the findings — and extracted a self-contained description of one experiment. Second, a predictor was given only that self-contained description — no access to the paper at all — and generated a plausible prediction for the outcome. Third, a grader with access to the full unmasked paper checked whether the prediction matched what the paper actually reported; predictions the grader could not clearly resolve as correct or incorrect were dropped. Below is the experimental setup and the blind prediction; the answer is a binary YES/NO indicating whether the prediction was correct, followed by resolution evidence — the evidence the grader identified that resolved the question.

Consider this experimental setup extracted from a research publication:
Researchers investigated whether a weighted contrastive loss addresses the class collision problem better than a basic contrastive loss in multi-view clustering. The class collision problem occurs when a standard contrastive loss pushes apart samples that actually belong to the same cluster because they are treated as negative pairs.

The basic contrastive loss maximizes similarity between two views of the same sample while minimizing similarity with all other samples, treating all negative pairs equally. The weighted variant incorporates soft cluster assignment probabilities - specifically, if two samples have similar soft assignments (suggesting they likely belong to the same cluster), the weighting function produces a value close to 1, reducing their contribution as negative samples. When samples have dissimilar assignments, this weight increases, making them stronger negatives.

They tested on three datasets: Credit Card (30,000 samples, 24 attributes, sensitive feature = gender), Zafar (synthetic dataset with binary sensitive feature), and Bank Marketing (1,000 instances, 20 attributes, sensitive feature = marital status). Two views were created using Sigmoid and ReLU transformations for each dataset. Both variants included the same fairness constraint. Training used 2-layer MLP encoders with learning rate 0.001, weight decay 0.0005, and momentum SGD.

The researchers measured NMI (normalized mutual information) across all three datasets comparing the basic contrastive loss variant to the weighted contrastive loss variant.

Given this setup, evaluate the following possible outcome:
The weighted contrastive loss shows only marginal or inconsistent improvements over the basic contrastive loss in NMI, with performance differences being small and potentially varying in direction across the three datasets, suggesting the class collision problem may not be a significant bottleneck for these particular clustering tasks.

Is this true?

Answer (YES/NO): NO